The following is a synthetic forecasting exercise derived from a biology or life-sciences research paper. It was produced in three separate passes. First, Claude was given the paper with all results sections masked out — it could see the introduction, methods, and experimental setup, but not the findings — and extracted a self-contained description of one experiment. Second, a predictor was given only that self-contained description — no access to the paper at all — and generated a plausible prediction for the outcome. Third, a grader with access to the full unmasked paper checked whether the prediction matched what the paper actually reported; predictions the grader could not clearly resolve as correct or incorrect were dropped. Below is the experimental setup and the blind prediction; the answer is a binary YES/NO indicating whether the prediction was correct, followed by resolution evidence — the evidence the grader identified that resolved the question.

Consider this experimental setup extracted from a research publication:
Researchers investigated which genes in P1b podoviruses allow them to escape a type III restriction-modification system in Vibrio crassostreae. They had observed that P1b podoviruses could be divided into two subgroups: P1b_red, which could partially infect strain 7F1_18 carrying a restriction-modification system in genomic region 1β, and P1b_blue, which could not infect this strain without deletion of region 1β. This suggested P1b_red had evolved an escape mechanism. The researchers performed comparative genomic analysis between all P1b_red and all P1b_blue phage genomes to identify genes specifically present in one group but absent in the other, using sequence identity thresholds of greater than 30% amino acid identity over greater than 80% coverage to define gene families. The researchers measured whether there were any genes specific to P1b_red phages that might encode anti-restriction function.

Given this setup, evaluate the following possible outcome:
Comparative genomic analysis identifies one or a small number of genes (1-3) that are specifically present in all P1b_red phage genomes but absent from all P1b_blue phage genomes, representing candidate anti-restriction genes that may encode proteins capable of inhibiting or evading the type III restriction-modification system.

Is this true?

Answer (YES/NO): YES